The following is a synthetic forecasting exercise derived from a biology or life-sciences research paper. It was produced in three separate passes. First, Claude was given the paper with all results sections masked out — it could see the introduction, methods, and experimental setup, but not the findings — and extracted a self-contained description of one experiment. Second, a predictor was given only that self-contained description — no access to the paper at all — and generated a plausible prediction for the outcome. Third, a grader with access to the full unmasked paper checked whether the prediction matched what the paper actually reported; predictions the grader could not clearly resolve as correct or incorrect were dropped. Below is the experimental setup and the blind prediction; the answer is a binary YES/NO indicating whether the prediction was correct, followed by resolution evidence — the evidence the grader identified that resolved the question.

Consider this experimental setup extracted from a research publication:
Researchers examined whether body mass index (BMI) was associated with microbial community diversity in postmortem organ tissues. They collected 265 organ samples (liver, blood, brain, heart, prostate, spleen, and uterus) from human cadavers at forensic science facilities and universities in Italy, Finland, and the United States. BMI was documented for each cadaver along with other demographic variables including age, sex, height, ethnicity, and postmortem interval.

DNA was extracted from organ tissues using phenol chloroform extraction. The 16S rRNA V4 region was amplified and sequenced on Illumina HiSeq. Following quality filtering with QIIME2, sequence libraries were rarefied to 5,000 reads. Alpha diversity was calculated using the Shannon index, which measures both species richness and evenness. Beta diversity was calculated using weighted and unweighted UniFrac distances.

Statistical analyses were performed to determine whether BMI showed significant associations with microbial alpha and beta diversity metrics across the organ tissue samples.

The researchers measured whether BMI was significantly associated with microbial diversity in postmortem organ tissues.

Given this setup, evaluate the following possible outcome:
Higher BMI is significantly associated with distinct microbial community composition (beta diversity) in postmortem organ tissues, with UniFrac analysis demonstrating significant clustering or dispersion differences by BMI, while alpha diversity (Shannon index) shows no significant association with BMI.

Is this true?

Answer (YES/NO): NO